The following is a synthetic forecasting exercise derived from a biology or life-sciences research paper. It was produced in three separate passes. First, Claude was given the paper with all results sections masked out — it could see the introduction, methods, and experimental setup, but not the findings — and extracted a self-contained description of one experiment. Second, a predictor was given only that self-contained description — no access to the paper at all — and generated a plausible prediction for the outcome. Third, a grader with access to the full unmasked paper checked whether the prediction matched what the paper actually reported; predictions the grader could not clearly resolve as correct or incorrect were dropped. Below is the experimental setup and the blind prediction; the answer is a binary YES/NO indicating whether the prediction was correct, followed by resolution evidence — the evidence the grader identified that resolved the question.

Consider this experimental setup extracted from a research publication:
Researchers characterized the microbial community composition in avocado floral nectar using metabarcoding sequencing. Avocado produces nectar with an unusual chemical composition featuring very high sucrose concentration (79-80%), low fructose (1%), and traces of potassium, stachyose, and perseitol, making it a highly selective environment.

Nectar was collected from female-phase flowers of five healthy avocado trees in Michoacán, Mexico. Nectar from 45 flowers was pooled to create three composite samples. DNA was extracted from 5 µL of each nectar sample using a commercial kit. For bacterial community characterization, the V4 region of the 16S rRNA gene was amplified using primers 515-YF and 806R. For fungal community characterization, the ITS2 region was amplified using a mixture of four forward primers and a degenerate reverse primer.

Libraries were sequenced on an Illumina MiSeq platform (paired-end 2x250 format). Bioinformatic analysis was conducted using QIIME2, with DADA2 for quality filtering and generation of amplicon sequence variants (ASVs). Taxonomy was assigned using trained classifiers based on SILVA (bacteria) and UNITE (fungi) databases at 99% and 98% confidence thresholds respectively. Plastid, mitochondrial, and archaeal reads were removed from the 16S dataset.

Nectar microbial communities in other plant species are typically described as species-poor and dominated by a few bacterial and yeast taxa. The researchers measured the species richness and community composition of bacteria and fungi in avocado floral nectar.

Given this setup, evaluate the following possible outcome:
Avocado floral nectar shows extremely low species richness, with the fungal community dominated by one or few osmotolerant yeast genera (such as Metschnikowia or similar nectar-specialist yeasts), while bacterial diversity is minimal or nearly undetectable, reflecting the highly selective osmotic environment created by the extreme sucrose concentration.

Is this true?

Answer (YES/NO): NO